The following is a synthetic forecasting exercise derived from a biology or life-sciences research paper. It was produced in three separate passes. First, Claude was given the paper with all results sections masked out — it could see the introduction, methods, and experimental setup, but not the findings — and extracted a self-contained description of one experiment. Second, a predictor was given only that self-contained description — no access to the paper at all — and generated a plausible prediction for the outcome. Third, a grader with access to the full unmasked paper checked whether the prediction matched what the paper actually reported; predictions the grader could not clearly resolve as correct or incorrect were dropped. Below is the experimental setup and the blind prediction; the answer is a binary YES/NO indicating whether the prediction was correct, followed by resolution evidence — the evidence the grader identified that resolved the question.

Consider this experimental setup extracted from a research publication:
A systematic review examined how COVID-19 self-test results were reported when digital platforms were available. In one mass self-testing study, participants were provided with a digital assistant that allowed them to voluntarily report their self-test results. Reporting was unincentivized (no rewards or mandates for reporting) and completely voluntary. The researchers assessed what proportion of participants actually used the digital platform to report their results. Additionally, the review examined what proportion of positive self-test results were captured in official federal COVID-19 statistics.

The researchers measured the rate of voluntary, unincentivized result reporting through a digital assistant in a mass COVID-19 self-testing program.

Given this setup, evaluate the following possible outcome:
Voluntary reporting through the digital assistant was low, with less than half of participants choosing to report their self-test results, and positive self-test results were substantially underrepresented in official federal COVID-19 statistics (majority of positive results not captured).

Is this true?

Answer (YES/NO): NO